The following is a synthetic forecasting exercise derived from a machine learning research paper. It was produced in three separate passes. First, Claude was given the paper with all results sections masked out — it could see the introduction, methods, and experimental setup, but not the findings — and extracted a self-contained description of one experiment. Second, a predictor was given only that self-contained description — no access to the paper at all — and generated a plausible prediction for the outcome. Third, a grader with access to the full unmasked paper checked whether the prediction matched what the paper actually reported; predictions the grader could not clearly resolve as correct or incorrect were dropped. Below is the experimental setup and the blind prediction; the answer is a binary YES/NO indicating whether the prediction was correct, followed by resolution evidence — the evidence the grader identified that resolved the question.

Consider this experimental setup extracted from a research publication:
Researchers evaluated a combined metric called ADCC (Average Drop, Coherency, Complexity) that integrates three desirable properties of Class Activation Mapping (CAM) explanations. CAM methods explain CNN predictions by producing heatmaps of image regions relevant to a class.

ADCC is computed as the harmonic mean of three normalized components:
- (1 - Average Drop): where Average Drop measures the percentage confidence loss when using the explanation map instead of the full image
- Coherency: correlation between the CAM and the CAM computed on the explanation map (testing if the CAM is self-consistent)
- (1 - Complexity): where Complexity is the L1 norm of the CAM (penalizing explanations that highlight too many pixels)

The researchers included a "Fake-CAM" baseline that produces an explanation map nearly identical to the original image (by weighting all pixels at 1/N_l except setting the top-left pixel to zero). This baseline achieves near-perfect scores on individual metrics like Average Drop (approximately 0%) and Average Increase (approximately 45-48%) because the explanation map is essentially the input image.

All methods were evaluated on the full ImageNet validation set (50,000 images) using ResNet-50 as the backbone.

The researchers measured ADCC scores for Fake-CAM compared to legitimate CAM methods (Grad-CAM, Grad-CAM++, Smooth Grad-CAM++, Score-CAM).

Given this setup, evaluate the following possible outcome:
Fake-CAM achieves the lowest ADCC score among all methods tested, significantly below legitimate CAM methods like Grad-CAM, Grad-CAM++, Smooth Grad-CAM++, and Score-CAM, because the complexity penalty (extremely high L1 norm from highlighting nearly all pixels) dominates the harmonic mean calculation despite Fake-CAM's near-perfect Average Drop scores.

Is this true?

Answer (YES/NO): YES